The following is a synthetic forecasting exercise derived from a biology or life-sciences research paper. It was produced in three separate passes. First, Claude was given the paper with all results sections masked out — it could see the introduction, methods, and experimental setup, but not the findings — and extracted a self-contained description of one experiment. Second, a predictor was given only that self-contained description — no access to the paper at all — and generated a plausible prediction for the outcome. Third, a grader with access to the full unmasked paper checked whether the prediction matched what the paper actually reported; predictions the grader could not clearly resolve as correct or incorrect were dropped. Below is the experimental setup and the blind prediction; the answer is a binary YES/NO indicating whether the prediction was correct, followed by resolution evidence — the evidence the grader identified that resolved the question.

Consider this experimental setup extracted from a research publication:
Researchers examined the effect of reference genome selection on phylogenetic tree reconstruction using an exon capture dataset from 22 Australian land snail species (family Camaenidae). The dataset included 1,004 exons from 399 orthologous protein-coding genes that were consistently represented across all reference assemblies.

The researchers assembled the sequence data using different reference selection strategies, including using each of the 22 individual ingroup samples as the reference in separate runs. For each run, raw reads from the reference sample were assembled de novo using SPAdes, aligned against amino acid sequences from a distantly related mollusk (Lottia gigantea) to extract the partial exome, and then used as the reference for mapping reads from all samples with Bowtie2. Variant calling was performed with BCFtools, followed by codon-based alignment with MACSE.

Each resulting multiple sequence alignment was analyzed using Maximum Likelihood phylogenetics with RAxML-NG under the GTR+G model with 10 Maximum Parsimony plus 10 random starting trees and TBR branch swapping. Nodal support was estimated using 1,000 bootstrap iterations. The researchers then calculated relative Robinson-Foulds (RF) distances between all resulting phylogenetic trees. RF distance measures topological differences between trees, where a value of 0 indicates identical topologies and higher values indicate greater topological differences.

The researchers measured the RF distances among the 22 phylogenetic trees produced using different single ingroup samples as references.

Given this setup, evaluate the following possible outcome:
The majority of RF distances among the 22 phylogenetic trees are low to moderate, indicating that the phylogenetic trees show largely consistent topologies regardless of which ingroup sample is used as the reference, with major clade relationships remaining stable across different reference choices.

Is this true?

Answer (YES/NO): NO